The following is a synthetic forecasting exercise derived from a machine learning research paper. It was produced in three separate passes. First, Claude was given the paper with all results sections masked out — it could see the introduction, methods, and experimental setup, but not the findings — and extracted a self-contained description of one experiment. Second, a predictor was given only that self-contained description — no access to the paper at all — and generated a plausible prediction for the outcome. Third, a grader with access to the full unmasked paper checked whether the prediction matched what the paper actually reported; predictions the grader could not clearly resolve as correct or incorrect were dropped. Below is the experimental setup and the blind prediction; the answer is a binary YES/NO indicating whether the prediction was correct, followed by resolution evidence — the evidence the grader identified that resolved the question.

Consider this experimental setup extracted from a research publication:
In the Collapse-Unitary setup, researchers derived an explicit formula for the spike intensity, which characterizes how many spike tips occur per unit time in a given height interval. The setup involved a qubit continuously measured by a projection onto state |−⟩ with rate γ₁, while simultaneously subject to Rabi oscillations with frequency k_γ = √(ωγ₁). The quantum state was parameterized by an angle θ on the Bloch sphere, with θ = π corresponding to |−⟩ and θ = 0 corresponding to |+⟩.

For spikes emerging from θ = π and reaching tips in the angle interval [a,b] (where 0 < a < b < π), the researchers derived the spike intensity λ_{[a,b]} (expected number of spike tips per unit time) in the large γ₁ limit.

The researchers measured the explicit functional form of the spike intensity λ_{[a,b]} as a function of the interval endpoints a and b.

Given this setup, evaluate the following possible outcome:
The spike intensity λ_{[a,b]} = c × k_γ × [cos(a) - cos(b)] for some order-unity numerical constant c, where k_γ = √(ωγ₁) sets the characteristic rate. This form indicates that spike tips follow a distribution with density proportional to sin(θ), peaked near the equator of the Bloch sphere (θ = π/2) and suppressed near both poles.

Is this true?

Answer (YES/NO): NO